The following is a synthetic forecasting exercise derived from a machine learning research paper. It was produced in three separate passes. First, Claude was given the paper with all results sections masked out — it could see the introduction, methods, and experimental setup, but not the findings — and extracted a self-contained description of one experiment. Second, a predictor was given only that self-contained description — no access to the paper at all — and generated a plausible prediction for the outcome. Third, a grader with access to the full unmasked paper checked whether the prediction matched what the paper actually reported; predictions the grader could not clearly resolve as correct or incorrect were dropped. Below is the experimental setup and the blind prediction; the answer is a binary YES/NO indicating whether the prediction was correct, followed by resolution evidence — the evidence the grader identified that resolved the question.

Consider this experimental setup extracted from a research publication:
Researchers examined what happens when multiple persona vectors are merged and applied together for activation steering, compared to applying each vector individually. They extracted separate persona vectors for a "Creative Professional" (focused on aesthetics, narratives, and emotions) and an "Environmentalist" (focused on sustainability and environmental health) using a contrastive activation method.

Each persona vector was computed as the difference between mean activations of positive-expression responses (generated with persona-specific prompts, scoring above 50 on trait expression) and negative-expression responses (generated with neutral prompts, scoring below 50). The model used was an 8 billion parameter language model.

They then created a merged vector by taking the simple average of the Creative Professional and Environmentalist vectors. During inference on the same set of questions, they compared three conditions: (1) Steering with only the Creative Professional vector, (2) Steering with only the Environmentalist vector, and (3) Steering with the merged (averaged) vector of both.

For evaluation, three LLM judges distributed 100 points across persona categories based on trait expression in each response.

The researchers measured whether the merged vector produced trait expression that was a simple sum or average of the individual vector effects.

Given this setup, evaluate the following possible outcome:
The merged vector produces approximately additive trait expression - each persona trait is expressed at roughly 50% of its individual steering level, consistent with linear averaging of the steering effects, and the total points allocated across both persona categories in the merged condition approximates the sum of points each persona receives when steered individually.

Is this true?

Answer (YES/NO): NO